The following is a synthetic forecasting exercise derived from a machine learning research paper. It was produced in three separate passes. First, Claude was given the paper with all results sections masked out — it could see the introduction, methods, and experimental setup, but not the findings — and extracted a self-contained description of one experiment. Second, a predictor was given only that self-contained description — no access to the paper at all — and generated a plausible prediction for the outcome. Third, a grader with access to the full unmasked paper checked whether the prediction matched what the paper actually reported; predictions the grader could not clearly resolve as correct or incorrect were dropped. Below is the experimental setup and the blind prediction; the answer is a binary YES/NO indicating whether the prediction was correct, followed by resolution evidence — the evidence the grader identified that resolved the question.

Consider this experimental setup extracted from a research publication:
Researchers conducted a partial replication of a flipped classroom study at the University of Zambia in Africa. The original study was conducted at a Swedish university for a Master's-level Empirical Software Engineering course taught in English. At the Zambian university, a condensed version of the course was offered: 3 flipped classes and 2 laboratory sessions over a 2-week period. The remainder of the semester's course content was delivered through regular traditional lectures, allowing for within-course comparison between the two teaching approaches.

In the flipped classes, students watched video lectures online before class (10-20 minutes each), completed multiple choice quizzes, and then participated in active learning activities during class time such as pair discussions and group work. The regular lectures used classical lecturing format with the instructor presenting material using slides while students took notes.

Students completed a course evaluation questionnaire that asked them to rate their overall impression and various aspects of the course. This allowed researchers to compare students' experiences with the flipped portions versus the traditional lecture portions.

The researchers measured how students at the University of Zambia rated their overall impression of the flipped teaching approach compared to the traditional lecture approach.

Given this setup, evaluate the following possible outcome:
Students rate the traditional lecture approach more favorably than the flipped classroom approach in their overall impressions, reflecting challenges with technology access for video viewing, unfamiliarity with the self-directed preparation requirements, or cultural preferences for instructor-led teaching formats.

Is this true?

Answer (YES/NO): NO